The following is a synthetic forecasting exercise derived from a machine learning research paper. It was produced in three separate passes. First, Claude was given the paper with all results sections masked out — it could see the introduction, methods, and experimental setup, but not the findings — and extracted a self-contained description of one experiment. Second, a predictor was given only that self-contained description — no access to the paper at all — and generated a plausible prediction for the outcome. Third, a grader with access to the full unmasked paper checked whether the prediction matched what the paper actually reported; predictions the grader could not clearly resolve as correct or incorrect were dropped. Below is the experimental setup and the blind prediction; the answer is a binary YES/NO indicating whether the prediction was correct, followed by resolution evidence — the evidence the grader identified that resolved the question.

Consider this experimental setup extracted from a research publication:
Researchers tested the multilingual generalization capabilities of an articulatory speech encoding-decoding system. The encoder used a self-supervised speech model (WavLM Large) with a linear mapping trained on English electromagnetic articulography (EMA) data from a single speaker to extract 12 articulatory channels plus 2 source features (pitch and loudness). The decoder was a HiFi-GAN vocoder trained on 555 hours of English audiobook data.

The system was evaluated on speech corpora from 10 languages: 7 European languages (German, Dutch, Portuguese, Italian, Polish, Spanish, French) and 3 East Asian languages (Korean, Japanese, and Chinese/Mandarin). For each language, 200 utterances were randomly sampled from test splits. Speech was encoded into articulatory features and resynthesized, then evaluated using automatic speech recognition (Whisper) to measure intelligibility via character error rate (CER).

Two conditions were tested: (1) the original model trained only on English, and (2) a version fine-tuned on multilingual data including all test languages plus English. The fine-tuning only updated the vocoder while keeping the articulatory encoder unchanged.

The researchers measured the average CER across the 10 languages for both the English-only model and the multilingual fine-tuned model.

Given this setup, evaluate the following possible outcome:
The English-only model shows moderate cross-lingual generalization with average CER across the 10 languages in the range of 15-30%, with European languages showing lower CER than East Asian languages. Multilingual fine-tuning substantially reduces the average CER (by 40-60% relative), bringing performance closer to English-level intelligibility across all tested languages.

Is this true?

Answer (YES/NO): NO